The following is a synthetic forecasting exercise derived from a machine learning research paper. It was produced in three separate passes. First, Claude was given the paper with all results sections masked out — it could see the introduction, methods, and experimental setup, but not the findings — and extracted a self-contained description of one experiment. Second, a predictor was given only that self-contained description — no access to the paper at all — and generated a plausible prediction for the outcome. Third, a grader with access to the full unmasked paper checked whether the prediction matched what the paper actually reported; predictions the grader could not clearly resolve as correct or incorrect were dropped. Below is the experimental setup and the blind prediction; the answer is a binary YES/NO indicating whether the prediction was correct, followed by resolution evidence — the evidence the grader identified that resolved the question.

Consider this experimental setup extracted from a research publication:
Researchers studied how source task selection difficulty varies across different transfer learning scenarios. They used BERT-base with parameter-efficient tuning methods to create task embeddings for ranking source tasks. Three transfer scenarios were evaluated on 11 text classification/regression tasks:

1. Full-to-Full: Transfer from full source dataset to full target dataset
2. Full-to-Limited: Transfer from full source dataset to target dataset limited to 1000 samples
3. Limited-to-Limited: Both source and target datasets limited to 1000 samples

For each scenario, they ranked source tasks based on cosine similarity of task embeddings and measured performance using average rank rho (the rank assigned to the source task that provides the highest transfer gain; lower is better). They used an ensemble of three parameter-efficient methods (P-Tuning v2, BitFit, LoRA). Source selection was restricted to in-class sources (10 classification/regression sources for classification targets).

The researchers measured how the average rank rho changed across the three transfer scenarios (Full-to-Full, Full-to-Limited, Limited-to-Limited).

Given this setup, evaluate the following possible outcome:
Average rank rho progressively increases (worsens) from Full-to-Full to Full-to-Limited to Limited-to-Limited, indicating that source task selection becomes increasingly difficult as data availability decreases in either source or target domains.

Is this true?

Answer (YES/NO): YES